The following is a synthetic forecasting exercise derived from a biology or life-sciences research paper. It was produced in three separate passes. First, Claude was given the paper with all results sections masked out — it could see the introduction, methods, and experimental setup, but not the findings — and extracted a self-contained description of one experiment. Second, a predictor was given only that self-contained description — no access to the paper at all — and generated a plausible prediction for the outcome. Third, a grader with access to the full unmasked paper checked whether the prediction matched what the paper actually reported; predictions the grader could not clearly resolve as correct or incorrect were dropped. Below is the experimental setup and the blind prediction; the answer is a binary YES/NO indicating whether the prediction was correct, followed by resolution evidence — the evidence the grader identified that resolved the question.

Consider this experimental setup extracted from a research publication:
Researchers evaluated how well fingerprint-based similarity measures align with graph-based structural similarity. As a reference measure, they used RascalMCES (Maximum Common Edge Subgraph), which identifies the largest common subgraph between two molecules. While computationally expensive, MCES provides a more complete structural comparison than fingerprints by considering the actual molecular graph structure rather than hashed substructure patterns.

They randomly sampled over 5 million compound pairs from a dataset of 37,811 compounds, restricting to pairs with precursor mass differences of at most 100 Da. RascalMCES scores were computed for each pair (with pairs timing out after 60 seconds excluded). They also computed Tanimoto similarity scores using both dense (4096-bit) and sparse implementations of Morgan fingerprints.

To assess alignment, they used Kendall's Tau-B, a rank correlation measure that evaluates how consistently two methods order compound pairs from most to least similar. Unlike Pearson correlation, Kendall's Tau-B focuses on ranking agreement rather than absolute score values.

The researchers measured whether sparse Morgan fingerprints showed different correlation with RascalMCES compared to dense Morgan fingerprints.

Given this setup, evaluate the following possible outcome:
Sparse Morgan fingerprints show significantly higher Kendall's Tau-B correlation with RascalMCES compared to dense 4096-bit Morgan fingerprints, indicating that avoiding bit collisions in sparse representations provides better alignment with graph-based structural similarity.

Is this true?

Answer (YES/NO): YES